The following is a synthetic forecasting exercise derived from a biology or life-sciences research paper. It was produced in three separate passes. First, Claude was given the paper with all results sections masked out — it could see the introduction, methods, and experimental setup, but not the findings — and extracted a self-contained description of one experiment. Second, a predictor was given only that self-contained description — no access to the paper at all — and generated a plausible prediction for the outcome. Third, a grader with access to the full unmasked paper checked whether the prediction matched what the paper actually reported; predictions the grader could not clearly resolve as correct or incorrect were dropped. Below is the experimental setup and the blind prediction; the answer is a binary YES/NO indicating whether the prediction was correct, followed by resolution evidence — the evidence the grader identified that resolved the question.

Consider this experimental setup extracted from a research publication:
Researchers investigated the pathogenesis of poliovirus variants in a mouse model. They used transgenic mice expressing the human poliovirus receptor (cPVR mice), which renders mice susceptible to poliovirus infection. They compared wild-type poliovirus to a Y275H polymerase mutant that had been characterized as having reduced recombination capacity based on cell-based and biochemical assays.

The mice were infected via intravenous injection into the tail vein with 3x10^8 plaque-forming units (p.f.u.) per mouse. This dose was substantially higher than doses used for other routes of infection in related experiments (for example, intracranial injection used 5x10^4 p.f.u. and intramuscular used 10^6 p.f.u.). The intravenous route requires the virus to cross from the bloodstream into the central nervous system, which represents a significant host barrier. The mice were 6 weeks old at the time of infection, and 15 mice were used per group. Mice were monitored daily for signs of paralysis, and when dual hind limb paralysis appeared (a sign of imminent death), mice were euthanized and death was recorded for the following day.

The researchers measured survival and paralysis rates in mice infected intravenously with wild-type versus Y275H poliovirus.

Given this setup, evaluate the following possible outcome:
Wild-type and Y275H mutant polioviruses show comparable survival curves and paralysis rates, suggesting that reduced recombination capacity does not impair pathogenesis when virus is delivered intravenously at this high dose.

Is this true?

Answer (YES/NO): NO